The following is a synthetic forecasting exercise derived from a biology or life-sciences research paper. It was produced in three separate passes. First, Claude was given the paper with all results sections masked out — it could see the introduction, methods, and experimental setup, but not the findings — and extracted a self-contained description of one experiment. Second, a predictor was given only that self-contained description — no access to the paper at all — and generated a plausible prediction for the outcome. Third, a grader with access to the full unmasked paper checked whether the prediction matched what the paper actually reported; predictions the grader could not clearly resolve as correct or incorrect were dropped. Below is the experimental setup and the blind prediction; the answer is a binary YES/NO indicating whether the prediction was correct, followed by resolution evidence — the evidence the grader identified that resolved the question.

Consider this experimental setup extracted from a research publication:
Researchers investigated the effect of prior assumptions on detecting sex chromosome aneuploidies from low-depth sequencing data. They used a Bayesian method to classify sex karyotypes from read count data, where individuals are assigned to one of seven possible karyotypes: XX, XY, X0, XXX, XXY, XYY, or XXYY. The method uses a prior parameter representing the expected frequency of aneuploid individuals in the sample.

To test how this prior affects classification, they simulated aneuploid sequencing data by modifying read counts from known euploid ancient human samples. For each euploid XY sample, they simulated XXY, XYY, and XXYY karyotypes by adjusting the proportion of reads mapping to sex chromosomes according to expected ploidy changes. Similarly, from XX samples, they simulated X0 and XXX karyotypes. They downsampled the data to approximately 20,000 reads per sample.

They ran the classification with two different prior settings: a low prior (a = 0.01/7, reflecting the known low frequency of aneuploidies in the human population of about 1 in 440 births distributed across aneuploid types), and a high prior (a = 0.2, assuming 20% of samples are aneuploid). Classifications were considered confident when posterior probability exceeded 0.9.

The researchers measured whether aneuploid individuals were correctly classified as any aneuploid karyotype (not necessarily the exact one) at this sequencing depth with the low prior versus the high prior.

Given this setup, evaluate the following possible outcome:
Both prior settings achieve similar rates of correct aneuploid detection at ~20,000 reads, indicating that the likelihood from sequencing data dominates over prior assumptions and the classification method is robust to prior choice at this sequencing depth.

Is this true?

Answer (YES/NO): NO